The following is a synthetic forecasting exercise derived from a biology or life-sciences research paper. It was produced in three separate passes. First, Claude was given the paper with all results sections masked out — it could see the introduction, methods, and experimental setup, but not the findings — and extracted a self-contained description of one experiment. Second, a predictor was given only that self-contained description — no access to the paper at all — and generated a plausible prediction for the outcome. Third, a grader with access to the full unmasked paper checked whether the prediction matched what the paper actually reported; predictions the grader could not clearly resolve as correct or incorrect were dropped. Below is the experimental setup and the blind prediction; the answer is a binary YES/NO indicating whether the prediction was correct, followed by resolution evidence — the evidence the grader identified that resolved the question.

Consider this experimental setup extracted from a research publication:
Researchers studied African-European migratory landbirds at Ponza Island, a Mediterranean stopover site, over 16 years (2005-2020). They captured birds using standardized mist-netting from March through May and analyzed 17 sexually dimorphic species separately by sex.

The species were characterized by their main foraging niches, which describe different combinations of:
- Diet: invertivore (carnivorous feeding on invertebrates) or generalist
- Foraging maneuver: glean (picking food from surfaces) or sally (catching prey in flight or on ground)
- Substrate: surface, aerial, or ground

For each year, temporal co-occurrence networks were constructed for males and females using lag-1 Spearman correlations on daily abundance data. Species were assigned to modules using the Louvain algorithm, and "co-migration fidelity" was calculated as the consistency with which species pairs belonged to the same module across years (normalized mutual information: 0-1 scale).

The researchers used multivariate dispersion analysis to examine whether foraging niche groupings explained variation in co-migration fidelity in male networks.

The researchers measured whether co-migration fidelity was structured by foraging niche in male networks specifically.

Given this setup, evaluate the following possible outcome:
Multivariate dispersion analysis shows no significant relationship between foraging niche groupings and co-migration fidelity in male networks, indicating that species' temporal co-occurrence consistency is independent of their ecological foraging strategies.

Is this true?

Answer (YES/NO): YES